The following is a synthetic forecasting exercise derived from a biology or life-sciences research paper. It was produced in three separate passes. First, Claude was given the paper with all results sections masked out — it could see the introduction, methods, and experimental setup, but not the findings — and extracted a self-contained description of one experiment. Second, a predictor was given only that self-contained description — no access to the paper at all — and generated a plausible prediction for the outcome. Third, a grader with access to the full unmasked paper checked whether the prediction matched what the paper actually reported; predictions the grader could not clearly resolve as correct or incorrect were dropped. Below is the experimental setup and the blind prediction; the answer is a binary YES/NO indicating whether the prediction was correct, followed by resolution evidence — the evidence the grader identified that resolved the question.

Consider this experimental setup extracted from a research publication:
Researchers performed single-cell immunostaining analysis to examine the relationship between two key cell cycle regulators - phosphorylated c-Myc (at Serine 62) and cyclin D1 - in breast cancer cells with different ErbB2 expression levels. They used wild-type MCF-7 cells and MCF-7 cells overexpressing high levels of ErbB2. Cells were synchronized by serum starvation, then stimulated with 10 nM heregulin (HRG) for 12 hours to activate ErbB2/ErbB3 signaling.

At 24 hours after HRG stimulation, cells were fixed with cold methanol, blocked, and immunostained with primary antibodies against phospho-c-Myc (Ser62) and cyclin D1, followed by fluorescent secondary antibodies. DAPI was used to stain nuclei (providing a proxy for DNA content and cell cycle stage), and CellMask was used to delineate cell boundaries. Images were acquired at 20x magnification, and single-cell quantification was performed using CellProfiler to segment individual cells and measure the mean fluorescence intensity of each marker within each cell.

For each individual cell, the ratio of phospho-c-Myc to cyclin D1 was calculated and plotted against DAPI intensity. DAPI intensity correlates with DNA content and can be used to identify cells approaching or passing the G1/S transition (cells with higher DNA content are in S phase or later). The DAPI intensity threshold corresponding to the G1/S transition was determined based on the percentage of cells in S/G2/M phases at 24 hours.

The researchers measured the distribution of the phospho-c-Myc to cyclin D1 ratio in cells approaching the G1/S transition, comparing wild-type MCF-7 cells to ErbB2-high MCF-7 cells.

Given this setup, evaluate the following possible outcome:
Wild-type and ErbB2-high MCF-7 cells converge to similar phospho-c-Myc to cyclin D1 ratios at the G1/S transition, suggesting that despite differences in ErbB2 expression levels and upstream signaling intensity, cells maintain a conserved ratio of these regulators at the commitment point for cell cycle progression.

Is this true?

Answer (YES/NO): NO